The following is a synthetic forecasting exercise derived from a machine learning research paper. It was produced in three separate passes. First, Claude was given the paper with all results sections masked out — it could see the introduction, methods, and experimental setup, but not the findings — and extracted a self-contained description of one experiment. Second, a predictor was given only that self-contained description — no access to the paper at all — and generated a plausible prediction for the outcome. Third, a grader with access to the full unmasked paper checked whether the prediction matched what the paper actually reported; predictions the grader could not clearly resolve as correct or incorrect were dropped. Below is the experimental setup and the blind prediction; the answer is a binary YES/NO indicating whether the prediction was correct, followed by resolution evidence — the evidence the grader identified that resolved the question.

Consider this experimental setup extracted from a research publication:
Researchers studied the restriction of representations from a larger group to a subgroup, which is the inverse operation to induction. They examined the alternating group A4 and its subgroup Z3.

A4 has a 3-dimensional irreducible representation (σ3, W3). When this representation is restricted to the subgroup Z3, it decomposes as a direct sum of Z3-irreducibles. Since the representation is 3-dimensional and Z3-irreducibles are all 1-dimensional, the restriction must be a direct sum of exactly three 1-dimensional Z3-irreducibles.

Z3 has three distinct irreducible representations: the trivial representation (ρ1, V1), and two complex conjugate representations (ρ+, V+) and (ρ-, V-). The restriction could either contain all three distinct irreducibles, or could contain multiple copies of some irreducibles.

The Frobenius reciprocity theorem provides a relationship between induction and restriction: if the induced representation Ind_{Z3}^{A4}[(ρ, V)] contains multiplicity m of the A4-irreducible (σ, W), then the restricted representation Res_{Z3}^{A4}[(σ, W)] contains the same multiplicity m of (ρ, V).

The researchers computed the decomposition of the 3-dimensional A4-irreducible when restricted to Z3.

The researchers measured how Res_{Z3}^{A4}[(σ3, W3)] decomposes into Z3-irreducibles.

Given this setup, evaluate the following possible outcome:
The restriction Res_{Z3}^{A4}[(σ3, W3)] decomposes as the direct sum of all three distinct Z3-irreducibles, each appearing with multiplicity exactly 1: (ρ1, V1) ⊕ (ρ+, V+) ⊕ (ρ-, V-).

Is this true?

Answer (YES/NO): YES